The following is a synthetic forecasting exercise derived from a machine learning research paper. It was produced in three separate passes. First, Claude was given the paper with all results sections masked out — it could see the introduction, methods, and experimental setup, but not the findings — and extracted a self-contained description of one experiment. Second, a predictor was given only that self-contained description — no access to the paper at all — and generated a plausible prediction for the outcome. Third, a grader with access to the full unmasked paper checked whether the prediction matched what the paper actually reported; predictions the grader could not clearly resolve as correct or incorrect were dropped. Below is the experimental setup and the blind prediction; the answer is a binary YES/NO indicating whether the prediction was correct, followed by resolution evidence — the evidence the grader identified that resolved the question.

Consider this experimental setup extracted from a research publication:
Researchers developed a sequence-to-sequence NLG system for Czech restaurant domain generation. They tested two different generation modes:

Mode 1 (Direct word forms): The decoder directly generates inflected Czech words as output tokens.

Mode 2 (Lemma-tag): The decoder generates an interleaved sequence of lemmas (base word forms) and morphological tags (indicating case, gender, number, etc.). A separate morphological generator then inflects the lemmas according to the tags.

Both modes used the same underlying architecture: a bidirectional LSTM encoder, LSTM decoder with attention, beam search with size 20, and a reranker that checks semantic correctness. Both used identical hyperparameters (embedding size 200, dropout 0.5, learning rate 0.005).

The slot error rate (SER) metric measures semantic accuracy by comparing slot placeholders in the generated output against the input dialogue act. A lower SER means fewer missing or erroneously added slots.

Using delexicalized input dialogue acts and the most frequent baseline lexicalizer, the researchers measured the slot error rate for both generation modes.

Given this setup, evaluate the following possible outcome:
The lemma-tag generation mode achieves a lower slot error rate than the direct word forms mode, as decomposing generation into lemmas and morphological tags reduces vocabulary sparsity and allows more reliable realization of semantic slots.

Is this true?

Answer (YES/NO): NO